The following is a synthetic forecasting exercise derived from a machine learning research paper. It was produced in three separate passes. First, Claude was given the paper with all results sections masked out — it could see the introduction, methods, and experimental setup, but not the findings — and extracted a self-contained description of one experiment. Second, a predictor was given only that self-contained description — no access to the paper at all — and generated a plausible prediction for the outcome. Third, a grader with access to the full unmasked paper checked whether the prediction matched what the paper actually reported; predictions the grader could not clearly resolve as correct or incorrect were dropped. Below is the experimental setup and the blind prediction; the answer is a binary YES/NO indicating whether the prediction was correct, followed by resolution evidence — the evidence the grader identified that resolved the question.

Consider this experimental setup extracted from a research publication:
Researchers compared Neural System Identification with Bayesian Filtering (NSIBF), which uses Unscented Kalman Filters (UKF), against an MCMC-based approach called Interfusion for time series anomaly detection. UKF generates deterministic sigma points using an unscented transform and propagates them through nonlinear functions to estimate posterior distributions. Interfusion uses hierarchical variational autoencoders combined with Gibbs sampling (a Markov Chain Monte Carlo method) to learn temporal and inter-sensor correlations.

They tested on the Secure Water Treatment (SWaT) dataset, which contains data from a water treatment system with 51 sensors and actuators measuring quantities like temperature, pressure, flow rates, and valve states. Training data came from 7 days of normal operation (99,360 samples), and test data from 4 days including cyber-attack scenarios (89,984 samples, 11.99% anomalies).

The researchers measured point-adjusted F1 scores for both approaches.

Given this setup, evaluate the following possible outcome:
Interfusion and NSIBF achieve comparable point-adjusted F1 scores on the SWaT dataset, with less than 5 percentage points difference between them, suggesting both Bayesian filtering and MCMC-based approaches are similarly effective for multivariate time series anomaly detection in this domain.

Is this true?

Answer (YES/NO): NO